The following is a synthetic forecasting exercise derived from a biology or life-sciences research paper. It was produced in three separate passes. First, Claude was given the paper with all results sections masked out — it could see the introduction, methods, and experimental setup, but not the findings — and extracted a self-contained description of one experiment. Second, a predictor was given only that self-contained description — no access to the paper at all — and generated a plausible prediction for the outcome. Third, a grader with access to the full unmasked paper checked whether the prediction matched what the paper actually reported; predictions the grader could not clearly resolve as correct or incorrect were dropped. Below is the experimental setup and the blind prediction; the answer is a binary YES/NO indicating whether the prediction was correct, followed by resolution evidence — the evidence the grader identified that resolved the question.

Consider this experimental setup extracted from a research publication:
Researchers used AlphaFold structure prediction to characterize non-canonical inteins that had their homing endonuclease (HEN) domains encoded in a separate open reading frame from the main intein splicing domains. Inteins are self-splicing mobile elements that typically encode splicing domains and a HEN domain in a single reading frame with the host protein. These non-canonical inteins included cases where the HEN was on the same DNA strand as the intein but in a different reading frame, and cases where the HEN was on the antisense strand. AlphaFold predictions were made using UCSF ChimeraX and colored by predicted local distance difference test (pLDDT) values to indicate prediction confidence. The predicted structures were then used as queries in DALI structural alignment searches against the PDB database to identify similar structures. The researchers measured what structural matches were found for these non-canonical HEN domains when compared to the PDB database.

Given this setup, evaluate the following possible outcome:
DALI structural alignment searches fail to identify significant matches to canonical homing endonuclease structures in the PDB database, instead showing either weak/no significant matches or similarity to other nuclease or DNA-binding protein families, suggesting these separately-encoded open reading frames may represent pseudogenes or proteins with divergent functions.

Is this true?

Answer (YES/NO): NO